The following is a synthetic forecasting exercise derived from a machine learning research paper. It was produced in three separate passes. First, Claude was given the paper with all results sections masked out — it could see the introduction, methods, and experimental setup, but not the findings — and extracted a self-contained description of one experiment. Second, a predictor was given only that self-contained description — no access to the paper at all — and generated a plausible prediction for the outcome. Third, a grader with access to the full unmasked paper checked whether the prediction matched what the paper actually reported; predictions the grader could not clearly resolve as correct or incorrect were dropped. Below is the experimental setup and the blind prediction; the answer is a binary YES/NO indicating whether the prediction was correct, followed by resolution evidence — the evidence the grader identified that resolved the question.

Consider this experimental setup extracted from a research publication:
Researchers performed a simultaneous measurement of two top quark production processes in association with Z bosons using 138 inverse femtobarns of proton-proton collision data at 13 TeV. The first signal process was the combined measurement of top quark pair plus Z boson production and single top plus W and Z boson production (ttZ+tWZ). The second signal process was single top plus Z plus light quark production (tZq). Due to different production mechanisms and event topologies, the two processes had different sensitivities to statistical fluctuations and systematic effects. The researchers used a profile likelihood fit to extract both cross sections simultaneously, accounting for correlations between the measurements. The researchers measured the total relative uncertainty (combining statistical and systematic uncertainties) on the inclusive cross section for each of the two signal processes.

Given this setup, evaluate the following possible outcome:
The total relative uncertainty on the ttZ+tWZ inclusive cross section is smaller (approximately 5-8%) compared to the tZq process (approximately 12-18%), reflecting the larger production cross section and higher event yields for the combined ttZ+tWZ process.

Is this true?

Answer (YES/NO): YES